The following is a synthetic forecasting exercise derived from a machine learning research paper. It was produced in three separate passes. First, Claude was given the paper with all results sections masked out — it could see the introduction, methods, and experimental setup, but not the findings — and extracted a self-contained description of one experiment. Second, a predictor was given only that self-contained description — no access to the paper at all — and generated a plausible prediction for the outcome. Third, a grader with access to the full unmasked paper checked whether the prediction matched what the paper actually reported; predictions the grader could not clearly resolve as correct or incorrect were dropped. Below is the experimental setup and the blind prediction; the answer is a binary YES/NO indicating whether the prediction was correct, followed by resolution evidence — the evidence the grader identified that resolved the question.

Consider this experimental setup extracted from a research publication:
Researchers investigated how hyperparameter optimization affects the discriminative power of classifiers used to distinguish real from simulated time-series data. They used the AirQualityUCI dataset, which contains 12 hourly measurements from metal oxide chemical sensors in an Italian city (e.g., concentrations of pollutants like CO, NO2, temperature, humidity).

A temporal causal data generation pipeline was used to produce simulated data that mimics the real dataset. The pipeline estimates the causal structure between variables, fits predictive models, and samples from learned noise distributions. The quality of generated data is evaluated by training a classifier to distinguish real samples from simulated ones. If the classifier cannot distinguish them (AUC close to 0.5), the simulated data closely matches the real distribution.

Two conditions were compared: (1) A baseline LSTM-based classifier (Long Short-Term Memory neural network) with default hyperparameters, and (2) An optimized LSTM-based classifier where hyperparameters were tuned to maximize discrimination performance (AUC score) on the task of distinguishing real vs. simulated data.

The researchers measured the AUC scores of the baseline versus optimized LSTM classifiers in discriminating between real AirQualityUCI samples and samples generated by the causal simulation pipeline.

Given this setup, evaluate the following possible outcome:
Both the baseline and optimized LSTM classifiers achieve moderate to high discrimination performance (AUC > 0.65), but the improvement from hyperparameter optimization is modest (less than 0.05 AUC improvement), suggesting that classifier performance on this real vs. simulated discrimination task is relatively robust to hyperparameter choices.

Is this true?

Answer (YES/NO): NO